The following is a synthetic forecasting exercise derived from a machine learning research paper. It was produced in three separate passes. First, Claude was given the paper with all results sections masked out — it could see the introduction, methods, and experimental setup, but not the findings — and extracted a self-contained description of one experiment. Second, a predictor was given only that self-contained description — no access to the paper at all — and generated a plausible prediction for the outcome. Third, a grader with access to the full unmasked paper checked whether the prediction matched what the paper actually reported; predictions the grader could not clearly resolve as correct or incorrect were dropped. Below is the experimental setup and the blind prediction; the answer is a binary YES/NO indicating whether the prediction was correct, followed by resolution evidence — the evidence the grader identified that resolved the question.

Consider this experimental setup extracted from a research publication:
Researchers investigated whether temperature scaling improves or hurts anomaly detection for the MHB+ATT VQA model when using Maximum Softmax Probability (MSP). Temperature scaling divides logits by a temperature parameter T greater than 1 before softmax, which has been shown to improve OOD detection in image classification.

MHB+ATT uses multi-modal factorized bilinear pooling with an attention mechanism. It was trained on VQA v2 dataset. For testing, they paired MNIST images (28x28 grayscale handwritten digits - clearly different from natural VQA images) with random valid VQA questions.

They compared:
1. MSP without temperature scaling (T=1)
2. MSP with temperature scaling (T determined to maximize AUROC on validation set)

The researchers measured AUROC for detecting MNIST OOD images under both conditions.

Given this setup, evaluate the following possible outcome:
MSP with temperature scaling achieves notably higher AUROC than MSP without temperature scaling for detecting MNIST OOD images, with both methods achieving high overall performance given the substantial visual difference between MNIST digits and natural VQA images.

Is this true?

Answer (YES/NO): NO